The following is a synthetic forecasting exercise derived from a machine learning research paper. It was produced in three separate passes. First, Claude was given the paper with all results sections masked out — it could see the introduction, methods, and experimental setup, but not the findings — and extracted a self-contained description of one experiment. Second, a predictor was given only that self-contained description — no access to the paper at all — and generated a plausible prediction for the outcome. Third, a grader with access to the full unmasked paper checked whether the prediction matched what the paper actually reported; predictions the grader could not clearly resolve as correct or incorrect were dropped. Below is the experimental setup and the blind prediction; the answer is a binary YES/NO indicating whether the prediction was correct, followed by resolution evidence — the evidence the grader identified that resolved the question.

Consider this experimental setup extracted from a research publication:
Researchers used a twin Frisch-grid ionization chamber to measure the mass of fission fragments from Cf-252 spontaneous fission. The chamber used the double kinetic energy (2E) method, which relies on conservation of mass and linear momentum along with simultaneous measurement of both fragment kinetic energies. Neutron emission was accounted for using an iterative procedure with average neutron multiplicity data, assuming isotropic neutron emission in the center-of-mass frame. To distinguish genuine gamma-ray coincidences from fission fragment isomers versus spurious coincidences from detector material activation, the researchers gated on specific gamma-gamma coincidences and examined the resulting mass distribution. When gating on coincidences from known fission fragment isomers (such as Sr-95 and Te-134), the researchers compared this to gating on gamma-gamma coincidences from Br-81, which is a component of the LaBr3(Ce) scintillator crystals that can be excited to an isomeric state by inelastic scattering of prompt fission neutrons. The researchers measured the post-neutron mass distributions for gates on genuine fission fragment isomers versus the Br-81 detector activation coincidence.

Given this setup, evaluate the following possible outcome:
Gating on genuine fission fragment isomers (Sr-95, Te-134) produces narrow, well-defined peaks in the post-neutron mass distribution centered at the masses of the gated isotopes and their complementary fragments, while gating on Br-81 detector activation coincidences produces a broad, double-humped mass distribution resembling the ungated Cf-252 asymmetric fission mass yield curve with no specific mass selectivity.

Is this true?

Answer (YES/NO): YES